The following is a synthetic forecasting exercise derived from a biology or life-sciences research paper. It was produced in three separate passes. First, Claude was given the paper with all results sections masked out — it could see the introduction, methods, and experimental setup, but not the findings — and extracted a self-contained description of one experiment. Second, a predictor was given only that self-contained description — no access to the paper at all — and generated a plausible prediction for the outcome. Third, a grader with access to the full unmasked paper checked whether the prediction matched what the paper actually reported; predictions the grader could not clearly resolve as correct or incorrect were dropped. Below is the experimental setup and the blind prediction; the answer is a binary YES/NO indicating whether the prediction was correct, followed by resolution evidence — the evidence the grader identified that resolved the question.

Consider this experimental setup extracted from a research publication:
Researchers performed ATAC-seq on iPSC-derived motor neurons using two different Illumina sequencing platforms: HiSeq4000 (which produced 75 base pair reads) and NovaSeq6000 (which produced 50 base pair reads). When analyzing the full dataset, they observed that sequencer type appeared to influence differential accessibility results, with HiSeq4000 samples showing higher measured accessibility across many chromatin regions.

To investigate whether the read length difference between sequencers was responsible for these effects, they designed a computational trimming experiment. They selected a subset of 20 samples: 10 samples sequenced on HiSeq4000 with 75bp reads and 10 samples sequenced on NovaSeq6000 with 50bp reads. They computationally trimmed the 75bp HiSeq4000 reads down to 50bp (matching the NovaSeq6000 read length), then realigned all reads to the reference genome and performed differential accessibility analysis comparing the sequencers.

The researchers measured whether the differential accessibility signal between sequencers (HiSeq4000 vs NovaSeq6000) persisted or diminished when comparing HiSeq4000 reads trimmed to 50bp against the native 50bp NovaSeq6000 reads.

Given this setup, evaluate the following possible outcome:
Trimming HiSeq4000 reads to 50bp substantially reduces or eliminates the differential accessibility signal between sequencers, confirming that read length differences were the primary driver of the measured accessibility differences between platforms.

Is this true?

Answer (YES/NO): YES